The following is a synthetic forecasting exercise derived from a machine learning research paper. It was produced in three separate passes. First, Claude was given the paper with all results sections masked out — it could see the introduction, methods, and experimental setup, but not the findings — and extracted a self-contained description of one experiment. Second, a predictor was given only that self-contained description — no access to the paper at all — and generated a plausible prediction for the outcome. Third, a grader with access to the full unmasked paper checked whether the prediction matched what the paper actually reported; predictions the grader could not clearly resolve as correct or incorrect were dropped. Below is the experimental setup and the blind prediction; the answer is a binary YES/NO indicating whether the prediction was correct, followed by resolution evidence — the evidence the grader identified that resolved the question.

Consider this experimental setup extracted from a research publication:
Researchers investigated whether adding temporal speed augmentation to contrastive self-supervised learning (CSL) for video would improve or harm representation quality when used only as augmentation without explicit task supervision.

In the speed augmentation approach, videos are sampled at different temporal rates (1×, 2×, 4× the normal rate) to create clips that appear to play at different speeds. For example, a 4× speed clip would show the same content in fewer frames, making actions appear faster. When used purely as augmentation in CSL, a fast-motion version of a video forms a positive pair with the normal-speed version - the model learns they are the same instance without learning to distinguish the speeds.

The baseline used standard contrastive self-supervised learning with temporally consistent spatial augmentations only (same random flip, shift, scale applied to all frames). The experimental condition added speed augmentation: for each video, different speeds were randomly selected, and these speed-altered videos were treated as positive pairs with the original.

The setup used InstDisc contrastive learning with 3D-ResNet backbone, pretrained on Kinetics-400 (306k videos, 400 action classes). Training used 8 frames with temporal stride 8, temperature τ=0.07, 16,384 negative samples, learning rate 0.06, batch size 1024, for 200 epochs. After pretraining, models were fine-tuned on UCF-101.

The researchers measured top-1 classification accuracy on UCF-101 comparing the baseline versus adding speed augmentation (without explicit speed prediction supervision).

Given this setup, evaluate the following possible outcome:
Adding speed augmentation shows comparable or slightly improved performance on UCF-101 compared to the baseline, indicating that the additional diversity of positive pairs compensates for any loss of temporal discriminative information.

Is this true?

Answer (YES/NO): NO